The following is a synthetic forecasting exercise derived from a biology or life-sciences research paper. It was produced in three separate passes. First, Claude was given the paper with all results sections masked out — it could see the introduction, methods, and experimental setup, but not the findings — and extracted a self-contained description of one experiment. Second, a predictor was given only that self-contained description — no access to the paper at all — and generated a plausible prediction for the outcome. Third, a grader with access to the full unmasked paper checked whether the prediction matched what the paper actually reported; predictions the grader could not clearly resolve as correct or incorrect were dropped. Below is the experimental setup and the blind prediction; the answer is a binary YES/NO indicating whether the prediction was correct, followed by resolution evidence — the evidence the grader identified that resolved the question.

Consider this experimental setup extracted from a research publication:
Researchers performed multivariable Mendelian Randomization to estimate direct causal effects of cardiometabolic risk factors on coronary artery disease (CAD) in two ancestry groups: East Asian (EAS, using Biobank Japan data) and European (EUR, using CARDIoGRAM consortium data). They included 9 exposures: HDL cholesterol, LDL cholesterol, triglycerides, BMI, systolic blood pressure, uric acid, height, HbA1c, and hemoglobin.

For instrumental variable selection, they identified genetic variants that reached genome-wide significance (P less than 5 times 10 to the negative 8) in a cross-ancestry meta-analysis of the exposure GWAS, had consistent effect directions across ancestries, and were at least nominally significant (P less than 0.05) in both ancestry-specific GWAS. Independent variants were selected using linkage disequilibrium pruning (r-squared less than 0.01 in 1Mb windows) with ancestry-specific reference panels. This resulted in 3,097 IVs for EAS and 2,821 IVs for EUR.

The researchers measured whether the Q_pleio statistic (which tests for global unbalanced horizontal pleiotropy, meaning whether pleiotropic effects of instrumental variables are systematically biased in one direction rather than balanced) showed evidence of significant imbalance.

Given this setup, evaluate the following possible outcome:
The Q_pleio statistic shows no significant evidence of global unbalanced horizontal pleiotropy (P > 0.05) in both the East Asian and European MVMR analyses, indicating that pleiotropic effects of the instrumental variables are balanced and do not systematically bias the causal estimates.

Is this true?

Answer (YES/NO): YES